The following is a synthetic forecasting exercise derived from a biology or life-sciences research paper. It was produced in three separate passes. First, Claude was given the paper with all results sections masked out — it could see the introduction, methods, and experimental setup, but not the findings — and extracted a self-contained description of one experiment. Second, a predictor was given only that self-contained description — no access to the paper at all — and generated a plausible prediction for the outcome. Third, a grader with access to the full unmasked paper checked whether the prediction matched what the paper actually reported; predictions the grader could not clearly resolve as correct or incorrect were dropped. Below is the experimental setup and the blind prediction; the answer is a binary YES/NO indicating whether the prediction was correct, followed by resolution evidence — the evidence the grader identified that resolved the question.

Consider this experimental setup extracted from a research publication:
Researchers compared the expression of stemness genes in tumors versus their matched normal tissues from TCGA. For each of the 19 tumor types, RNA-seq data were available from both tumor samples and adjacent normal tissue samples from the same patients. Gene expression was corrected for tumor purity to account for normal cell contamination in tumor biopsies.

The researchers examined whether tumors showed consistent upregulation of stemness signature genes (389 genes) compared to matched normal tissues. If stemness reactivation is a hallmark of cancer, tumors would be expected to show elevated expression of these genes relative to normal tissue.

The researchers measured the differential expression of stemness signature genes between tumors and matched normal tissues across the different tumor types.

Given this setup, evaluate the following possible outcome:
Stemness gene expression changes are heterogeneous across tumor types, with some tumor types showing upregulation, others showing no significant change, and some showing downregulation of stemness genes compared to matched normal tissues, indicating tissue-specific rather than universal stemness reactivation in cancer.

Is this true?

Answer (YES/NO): NO